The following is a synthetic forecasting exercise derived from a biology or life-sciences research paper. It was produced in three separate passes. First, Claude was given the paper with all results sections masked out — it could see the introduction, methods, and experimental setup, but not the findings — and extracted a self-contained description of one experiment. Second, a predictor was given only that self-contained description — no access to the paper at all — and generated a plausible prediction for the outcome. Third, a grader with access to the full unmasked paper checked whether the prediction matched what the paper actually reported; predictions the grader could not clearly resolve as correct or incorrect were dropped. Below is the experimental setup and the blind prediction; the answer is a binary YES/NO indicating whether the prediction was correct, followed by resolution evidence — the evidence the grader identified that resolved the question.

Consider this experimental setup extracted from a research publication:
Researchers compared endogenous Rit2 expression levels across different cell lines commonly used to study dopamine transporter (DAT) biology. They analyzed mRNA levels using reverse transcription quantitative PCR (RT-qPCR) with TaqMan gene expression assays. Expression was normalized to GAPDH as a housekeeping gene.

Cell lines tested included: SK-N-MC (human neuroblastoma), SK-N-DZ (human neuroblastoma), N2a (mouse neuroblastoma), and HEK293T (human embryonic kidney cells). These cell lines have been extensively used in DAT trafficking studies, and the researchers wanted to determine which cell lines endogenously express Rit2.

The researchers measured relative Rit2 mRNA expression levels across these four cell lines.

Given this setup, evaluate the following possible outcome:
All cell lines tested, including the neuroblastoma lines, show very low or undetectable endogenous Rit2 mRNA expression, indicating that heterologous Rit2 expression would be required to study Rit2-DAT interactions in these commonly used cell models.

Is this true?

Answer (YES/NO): NO